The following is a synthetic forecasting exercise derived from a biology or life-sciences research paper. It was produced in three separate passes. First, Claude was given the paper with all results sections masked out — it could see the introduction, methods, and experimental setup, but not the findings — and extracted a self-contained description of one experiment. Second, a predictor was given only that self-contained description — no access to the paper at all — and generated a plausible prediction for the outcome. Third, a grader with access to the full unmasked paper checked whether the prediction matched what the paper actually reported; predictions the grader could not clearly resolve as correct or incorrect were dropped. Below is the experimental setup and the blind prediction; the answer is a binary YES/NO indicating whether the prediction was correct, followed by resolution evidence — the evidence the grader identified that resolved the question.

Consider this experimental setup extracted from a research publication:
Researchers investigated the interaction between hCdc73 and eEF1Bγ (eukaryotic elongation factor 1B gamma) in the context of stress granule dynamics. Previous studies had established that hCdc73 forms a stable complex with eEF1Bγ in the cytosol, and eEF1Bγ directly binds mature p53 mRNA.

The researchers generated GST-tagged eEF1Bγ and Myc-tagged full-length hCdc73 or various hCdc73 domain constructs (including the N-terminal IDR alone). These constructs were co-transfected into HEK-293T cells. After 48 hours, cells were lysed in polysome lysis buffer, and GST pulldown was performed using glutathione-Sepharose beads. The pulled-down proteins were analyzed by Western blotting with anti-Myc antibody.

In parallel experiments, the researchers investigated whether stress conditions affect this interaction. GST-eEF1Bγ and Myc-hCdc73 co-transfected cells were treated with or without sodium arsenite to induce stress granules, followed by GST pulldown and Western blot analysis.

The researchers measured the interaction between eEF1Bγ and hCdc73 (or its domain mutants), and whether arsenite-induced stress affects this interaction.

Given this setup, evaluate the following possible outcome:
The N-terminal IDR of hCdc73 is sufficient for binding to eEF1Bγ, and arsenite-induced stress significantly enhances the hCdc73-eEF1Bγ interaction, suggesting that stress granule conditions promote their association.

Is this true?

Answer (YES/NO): NO